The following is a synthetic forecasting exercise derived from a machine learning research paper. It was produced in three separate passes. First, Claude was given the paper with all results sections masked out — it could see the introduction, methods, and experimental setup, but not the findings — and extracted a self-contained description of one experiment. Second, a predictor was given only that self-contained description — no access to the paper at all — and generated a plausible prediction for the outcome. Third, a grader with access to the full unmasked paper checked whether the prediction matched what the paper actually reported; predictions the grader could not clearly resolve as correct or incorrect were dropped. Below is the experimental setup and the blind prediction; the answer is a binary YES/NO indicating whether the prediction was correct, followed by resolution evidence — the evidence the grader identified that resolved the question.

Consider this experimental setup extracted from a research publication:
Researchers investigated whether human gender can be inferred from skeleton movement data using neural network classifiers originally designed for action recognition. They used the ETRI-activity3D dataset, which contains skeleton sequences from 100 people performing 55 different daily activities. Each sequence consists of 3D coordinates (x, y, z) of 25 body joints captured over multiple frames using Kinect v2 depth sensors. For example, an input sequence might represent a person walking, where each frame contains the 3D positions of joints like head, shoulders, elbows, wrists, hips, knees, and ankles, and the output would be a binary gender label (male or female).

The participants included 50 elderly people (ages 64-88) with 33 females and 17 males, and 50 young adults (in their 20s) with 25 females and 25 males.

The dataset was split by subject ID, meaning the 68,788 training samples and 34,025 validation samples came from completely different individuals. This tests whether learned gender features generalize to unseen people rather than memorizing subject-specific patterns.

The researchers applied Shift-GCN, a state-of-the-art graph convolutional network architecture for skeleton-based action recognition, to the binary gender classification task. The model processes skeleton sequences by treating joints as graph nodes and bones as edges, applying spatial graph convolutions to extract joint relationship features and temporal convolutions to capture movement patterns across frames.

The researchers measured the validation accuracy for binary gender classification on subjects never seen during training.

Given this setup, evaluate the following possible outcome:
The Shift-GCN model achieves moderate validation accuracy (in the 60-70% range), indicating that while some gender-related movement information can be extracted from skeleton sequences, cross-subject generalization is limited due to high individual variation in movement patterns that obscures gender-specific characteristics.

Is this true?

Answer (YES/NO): NO